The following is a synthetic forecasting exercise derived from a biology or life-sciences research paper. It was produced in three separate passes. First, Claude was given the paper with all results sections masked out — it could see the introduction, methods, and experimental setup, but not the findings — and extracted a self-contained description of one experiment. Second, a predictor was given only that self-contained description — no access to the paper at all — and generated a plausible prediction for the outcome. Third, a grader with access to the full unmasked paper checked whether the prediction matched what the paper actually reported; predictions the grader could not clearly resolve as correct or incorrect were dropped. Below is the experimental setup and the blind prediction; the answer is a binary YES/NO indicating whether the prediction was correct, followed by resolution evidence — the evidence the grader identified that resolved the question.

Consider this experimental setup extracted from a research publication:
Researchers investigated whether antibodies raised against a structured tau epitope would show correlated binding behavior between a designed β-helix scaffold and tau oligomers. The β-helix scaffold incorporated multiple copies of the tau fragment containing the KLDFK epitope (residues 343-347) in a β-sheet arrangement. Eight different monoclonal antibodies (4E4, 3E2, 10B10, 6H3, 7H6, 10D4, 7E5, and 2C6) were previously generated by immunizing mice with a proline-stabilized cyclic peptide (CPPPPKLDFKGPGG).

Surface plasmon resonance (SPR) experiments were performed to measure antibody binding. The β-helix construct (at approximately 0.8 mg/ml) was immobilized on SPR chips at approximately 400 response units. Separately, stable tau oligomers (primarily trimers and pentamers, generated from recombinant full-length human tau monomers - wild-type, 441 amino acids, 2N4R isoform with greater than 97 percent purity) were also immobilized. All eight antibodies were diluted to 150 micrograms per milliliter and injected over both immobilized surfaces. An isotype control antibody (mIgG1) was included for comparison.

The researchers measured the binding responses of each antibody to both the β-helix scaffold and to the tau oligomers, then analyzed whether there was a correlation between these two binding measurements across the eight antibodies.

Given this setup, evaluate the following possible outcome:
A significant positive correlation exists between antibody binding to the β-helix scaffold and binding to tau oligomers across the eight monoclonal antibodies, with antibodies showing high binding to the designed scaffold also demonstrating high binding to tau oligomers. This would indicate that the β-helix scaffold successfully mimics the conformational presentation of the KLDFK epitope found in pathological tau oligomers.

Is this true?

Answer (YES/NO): YES